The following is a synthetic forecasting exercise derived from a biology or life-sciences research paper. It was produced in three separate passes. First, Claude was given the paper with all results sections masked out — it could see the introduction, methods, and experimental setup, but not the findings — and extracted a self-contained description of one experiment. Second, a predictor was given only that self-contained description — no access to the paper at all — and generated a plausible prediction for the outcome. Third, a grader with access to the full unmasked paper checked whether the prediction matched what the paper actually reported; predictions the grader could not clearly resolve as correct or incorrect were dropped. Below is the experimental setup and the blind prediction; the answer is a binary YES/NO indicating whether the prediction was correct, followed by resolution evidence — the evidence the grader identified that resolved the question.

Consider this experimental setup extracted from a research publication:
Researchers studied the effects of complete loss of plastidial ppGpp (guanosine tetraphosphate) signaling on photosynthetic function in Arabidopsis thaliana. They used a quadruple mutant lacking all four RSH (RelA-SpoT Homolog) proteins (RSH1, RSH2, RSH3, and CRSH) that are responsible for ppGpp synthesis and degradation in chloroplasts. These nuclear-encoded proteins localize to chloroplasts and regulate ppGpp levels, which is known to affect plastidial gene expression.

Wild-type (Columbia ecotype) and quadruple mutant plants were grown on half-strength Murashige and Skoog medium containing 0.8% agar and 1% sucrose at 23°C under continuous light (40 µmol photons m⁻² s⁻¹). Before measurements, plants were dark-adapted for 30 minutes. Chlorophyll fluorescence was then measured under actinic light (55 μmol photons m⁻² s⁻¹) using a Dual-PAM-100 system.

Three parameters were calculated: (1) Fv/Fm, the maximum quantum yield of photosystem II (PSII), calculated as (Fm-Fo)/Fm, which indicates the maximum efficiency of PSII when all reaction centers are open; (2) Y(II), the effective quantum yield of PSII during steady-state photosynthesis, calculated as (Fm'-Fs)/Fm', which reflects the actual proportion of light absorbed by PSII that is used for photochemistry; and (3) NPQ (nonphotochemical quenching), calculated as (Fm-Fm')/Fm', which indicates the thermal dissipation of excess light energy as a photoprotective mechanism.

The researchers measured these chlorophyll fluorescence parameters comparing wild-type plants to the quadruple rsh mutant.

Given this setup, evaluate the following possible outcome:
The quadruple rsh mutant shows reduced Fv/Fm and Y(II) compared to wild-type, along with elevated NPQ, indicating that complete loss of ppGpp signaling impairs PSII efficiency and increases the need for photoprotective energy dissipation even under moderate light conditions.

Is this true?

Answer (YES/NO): NO